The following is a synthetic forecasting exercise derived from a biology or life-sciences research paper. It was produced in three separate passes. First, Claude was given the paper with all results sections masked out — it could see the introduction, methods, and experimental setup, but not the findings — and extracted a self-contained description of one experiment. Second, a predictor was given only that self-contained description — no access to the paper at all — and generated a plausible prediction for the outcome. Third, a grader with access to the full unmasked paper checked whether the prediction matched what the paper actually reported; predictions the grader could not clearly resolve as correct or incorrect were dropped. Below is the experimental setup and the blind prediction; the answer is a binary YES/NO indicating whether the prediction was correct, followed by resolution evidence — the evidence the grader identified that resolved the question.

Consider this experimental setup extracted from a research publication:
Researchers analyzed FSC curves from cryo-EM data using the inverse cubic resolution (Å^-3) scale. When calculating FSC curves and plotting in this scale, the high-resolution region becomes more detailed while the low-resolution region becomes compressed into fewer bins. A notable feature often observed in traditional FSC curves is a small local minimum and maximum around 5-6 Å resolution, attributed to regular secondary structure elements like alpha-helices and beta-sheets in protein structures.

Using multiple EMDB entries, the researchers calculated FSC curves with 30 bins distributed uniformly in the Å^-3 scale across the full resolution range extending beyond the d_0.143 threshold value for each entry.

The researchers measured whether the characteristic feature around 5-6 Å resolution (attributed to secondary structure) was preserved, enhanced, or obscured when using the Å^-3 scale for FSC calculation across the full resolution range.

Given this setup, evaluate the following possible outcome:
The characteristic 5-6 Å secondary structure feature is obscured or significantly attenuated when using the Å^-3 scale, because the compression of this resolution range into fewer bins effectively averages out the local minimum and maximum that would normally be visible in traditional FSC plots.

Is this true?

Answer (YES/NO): YES